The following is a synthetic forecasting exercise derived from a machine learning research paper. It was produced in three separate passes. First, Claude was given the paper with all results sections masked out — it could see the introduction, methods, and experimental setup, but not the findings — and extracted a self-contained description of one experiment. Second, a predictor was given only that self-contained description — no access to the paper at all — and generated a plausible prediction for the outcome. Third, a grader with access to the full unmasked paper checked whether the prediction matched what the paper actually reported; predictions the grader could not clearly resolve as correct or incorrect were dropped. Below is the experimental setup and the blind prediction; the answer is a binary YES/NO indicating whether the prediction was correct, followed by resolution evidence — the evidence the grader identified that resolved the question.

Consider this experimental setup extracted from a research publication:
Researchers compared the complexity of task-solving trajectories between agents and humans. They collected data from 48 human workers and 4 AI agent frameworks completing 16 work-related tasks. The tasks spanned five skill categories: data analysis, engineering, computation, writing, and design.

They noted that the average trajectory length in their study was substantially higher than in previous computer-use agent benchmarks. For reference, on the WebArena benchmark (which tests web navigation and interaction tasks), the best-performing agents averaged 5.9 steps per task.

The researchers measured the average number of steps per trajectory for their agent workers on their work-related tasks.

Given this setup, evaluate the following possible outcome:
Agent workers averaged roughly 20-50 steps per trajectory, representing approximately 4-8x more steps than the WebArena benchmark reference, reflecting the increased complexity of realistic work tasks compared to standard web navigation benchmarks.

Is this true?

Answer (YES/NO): YES